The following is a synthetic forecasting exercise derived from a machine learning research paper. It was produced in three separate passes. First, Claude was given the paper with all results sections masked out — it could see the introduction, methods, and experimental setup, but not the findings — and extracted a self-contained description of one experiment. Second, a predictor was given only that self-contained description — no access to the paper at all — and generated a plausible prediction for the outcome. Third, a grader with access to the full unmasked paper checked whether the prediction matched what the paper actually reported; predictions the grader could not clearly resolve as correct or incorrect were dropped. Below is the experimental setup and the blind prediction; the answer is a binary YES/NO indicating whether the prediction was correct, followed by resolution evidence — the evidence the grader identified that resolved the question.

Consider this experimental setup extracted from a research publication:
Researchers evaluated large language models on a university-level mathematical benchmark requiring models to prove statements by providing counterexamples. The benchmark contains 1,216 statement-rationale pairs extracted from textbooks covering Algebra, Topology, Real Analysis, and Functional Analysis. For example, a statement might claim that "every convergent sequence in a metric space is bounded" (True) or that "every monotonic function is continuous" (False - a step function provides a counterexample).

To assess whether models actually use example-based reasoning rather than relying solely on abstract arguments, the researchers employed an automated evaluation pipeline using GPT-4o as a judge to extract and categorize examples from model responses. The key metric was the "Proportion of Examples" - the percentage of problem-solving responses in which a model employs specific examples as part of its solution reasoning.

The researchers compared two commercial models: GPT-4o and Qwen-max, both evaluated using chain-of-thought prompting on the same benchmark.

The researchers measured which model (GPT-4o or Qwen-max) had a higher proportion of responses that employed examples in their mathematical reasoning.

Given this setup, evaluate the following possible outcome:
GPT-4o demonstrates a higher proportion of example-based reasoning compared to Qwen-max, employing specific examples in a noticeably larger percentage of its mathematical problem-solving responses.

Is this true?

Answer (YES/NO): NO